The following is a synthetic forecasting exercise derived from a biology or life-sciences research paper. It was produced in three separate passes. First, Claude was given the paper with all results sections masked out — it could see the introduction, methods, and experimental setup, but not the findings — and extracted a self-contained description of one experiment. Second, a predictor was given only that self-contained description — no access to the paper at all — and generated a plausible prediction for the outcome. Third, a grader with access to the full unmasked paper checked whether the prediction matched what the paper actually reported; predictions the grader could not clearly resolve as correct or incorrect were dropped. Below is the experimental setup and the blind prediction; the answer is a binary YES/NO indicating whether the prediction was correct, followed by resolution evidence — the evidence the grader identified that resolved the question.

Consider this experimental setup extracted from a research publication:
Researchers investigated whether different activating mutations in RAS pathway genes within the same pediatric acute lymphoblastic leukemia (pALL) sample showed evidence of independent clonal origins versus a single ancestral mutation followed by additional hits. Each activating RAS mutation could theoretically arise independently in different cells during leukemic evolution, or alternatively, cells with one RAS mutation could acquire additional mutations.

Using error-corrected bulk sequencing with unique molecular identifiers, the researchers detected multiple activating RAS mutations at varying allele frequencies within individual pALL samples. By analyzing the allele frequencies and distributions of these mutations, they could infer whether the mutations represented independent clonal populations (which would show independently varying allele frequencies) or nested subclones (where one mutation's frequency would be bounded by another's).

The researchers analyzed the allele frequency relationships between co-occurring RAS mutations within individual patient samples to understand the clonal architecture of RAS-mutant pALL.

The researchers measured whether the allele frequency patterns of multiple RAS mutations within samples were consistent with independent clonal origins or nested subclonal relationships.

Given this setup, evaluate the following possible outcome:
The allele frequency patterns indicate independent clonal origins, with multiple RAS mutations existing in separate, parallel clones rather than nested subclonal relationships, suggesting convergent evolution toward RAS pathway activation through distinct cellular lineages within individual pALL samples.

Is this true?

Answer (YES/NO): YES